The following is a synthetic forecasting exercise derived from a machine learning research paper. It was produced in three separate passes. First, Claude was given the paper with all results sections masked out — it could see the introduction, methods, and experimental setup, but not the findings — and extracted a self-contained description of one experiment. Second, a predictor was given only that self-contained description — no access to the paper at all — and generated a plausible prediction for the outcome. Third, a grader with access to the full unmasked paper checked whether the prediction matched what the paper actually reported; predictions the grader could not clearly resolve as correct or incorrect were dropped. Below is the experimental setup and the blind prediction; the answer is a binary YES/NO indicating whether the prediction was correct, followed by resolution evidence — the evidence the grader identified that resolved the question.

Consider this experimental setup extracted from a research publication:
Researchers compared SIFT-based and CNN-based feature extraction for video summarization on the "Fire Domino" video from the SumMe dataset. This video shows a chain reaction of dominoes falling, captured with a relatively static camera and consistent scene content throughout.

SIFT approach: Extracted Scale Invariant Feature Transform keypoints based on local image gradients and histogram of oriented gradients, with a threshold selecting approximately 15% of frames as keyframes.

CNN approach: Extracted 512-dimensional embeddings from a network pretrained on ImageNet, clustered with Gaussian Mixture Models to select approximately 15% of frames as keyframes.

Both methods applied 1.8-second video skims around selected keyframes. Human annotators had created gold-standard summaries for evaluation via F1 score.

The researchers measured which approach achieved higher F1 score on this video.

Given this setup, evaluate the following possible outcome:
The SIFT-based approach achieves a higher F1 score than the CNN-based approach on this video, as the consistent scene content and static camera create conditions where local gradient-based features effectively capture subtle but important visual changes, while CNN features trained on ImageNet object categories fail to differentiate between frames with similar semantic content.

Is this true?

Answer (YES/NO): YES